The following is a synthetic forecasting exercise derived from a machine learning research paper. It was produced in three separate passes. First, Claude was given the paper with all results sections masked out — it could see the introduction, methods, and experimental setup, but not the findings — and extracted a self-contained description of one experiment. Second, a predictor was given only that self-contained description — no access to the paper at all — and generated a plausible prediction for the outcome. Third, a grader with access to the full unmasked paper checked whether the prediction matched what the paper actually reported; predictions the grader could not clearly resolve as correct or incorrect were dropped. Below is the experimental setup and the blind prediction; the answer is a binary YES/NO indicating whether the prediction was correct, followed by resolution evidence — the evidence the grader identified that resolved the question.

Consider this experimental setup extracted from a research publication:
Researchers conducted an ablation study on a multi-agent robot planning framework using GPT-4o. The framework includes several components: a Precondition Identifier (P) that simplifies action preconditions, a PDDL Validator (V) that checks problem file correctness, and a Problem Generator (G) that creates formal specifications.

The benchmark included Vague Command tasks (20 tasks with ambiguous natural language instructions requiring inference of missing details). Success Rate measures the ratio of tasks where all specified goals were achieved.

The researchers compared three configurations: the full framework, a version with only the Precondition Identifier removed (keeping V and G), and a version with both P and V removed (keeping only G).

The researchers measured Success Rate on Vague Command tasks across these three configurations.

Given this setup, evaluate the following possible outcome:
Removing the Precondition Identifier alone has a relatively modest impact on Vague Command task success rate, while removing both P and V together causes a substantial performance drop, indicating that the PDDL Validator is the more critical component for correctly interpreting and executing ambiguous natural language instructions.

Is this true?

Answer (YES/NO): NO